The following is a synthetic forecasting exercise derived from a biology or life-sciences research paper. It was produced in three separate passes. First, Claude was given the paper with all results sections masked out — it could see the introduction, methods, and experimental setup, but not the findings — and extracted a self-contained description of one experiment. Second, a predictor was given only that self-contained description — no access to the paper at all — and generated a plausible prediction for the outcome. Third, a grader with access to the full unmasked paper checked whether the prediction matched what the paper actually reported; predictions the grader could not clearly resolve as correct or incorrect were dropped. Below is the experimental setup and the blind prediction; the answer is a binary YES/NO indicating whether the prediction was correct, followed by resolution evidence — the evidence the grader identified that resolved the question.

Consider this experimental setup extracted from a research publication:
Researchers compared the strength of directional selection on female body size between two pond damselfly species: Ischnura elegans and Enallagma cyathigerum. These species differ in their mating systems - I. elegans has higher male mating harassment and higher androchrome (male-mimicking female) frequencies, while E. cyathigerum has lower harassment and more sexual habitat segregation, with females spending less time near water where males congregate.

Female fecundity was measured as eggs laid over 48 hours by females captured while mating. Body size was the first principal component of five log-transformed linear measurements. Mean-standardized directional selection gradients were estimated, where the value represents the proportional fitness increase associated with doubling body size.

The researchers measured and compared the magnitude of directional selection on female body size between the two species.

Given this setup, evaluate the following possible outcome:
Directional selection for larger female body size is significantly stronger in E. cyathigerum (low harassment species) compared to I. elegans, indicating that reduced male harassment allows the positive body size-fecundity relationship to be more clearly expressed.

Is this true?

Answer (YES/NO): YES